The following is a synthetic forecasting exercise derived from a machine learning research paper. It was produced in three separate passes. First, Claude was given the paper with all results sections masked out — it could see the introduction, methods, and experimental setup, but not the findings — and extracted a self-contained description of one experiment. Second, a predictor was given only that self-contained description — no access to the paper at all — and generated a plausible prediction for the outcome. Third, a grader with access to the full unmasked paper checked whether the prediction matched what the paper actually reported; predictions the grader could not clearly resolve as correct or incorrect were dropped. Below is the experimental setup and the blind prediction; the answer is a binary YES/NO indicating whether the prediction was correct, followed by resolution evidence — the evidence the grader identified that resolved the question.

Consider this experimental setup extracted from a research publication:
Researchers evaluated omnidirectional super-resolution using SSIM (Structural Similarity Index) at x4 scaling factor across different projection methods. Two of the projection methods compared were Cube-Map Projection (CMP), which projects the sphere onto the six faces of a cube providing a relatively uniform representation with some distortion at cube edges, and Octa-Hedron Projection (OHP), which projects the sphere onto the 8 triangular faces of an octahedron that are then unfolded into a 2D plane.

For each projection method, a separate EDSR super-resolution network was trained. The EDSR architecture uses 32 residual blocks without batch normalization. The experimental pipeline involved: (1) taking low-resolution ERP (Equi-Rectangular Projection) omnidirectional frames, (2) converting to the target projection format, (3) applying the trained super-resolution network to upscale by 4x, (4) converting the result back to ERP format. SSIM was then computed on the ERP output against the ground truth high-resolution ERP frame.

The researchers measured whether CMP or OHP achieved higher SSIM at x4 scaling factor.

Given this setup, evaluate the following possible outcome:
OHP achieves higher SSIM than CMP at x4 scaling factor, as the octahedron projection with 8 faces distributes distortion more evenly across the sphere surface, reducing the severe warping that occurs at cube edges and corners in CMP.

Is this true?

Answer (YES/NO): YES